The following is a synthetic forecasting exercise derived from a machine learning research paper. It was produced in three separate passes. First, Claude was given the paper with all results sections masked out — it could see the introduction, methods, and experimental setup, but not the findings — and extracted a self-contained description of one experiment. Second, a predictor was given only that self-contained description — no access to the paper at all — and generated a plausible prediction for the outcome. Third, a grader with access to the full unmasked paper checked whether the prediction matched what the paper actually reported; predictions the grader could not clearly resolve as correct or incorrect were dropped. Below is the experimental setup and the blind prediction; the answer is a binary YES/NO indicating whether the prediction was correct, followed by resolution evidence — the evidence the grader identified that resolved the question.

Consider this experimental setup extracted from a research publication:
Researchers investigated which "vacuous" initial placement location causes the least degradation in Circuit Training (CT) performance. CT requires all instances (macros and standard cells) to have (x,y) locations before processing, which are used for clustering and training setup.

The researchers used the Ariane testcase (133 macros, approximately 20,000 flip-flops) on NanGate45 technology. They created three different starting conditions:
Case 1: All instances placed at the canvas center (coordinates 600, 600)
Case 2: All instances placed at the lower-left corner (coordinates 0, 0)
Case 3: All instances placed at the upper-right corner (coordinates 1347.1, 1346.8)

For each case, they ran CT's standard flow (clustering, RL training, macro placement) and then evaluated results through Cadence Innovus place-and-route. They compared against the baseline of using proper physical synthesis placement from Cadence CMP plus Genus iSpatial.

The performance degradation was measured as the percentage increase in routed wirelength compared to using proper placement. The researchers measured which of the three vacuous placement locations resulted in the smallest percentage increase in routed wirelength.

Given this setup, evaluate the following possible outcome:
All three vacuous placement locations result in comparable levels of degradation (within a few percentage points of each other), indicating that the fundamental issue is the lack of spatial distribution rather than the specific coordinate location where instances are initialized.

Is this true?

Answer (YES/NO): NO